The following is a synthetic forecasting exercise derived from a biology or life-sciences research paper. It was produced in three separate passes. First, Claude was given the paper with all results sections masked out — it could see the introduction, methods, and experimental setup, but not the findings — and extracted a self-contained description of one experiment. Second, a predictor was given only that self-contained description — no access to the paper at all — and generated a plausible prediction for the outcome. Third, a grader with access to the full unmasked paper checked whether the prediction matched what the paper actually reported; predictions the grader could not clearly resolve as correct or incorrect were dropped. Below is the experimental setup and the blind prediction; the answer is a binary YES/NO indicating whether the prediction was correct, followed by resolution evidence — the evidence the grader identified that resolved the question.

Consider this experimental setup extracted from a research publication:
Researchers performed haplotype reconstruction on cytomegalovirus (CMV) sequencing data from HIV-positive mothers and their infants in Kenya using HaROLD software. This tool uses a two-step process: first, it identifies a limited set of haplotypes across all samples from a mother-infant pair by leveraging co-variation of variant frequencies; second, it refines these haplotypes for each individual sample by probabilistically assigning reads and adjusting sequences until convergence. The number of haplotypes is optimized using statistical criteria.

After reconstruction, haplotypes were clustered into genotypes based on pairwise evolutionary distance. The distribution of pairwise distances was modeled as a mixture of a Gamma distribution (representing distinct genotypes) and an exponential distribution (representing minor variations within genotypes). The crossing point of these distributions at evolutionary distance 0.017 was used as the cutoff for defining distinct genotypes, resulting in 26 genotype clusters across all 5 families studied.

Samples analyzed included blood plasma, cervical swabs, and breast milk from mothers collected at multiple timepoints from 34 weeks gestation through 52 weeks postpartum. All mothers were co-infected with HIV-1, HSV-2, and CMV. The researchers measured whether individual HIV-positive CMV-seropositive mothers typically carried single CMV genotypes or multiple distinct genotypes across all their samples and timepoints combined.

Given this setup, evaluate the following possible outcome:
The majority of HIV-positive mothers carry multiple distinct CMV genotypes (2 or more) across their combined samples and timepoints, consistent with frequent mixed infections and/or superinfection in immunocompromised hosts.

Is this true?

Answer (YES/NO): YES